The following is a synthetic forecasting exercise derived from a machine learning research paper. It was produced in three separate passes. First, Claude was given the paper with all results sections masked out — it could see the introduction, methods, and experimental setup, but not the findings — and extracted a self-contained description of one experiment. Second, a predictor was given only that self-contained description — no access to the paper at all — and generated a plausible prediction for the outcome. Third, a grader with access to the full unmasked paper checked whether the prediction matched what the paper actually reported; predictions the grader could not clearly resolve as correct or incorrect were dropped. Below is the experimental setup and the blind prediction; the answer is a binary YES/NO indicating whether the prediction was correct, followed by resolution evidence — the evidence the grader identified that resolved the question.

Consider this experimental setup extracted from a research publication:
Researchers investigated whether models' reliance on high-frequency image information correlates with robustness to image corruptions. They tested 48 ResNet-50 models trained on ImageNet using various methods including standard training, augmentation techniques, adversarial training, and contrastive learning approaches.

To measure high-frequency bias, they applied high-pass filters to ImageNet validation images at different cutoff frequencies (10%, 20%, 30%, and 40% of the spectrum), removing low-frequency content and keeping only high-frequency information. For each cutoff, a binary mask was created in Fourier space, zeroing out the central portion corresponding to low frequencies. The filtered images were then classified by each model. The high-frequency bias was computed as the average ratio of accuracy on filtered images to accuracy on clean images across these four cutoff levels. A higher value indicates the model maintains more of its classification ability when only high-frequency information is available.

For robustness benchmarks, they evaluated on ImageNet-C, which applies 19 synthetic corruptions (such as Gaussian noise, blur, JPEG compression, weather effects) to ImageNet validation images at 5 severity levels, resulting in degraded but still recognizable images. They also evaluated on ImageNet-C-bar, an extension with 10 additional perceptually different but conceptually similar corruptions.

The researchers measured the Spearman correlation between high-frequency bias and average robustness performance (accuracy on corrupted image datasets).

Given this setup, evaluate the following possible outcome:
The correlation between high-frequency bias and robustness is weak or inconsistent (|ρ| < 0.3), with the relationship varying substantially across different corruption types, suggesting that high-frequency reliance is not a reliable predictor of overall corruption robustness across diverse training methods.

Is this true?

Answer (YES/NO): NO